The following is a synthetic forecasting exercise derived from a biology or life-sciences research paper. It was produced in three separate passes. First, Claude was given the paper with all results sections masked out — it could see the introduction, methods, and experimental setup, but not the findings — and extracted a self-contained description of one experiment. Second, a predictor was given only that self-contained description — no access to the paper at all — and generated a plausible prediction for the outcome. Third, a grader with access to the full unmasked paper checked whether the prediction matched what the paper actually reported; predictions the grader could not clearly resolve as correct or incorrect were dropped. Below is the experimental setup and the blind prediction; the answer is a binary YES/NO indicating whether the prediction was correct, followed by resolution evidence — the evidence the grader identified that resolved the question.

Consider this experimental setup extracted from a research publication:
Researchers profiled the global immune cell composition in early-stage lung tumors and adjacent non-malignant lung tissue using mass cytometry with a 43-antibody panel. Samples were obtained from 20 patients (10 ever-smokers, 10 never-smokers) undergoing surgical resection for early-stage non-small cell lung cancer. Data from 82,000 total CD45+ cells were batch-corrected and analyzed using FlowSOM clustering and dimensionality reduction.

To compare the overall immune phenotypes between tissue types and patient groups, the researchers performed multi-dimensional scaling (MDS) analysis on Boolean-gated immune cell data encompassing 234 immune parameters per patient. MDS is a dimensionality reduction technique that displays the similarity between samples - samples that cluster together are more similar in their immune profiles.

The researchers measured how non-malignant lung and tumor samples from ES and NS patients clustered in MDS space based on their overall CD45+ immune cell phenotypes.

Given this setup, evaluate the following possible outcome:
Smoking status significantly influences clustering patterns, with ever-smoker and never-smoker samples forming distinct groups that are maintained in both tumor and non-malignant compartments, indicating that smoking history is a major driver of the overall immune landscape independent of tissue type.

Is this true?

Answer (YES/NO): NO